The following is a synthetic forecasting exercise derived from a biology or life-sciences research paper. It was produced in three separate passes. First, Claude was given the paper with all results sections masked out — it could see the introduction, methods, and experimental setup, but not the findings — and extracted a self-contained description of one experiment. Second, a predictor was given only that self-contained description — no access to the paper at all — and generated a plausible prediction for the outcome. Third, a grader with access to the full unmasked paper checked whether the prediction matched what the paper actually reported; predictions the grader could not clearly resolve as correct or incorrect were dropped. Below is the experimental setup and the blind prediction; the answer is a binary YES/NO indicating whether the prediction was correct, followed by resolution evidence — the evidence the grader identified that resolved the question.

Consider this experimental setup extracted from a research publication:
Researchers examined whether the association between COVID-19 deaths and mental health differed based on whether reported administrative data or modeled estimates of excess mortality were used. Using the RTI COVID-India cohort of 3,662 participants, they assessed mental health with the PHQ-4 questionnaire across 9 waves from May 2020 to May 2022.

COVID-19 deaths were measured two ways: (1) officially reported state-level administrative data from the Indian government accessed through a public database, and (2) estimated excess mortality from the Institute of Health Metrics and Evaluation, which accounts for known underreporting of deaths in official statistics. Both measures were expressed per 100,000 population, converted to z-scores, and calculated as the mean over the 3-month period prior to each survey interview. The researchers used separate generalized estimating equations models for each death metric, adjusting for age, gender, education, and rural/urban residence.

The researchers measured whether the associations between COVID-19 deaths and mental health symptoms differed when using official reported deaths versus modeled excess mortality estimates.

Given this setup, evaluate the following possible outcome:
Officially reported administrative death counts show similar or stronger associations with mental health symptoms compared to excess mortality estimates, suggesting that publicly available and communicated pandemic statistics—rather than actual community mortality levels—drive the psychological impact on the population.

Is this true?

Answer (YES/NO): YES